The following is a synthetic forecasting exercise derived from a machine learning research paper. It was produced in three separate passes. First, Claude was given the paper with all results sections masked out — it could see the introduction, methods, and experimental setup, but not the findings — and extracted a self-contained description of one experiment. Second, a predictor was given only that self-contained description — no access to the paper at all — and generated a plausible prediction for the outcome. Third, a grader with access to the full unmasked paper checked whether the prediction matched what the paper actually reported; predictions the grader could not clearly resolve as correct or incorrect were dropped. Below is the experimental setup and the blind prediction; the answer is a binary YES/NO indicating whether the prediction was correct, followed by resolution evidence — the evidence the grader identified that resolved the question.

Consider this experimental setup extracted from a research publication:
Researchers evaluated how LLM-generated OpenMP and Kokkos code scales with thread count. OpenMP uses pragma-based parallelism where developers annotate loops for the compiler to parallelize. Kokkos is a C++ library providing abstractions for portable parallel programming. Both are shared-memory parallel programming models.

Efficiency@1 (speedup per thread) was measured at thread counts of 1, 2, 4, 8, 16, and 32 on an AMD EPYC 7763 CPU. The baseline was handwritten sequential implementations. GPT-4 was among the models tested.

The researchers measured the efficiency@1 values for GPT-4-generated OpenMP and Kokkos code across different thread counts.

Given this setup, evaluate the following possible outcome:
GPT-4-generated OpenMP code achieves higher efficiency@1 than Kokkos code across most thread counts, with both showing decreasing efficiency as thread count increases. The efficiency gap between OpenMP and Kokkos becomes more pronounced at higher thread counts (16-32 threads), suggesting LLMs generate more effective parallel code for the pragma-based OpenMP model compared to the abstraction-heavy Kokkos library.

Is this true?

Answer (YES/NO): NO